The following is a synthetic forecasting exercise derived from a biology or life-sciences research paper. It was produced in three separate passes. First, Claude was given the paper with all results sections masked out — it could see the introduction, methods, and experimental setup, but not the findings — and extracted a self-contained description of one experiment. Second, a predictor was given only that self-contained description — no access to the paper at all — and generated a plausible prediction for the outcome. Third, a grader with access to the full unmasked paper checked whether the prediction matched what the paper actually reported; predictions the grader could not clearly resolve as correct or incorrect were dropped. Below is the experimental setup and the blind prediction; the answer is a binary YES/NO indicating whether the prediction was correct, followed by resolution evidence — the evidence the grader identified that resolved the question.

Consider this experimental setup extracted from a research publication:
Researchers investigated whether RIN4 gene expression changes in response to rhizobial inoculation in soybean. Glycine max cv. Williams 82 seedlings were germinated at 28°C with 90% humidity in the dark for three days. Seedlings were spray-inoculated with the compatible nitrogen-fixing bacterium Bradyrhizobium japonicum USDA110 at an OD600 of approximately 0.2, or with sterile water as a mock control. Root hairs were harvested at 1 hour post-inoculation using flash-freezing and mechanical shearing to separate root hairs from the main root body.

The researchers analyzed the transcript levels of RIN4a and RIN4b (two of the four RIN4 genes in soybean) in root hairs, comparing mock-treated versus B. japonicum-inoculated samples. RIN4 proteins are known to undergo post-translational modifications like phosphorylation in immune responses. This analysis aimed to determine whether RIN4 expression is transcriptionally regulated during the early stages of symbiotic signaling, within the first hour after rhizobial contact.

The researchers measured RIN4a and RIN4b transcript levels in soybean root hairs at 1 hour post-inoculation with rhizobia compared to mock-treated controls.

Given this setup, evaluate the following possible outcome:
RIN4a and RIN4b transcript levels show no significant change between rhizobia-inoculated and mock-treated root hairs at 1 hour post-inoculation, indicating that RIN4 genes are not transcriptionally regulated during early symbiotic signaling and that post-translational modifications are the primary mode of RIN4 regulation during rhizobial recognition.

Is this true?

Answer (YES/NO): YES